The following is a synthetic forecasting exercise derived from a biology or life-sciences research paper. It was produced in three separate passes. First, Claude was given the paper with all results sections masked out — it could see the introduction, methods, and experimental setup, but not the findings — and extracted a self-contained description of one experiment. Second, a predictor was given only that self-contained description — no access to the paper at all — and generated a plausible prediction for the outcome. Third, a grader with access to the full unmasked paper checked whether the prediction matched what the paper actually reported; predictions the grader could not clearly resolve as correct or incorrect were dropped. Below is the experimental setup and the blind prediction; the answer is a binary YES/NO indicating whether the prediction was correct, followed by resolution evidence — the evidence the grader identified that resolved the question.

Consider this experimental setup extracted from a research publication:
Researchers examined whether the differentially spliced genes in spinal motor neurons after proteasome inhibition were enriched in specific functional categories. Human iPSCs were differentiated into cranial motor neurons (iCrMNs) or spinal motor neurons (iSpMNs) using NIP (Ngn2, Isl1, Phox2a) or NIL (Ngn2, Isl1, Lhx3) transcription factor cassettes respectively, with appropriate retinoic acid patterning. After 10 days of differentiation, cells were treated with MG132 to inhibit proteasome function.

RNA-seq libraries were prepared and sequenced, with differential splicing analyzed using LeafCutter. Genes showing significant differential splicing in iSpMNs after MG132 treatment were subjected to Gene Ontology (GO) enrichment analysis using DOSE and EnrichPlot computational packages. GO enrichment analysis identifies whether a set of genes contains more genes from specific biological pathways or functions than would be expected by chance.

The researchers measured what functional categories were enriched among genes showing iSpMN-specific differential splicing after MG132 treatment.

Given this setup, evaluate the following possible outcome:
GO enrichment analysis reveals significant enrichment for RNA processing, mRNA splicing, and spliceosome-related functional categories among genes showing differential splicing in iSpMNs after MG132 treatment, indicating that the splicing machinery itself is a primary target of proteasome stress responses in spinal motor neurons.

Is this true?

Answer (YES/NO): NO